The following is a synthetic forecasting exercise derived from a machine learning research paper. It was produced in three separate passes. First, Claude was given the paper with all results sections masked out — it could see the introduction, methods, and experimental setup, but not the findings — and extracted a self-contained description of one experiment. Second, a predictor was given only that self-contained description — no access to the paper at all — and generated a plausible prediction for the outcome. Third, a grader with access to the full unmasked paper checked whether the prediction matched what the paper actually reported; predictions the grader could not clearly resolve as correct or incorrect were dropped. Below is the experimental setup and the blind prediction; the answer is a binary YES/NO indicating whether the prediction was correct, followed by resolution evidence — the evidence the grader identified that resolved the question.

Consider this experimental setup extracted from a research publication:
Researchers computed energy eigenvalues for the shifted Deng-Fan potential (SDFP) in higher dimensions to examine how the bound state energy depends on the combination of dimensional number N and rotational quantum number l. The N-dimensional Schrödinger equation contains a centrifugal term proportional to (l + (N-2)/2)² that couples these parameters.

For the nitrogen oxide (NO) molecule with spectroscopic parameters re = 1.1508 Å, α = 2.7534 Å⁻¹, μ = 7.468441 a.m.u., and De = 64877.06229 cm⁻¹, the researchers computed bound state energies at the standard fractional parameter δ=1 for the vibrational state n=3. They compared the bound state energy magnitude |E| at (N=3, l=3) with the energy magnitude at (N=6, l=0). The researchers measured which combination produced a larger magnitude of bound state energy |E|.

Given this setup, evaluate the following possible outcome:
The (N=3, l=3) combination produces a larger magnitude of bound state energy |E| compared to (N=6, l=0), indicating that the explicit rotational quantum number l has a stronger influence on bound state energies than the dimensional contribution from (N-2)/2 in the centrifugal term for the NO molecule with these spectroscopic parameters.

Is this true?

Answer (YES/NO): NO